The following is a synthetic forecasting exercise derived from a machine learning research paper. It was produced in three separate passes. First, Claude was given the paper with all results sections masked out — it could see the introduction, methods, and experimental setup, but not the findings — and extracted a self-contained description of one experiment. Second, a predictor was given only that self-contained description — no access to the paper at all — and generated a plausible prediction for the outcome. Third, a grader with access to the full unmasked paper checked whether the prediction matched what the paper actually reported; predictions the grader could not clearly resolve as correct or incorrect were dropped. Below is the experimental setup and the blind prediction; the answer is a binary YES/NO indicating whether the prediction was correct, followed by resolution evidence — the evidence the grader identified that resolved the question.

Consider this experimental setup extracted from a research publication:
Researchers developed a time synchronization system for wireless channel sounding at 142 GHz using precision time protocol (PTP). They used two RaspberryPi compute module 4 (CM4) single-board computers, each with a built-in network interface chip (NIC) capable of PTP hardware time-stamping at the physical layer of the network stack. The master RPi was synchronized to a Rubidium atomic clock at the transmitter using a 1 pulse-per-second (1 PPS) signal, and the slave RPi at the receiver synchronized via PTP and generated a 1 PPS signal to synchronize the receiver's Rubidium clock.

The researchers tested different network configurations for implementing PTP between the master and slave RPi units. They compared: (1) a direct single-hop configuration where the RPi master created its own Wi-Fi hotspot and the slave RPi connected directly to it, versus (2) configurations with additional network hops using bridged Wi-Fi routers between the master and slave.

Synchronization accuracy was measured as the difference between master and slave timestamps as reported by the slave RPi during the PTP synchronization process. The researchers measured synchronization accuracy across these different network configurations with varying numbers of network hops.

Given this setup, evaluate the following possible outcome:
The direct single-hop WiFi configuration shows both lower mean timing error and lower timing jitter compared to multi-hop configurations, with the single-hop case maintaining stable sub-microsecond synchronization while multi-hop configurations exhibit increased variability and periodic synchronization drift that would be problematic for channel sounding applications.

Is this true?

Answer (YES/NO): NO